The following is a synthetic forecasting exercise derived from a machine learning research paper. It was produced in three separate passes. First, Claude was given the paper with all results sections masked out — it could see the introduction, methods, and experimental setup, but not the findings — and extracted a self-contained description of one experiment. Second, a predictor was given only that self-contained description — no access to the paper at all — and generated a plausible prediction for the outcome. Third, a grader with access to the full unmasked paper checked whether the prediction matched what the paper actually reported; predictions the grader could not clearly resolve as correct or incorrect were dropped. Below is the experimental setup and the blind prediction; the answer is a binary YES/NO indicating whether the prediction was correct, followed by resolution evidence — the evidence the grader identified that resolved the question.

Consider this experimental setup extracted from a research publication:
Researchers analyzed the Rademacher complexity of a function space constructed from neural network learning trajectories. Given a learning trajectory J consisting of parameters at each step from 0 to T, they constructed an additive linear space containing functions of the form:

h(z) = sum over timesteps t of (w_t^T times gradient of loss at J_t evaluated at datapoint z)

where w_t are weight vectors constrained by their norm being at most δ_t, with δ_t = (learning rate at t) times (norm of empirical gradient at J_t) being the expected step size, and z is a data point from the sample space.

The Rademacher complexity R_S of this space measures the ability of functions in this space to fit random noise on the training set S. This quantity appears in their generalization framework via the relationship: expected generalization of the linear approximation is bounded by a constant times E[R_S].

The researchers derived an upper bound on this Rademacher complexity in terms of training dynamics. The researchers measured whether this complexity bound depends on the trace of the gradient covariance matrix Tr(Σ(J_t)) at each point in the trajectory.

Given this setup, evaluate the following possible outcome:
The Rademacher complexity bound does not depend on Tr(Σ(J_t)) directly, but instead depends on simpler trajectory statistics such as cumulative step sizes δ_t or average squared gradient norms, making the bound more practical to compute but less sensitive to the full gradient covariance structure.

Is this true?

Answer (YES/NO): NO